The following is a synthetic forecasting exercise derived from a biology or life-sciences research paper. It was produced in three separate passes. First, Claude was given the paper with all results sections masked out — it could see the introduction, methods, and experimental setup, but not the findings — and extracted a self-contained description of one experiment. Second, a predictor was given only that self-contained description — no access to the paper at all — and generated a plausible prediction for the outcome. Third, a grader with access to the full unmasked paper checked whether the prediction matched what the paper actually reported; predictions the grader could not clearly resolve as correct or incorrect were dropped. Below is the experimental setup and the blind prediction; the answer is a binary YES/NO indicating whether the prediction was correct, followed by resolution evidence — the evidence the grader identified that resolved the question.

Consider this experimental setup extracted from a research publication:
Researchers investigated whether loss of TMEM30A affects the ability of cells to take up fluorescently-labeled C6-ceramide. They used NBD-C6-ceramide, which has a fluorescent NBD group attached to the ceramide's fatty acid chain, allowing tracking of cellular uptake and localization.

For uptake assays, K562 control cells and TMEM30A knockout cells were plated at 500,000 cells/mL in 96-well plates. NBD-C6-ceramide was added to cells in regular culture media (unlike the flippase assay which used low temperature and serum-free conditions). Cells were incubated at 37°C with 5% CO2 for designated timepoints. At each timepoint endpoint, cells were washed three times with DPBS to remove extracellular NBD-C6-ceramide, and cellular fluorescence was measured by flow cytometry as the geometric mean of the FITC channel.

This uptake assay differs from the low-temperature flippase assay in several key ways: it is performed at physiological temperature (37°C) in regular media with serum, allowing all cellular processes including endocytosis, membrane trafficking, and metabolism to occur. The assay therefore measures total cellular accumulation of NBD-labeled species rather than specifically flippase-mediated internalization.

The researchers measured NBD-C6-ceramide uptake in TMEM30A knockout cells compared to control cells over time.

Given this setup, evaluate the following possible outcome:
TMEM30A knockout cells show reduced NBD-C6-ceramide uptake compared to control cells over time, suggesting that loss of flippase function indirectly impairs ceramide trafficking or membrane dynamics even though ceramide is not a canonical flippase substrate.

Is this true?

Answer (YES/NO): NO